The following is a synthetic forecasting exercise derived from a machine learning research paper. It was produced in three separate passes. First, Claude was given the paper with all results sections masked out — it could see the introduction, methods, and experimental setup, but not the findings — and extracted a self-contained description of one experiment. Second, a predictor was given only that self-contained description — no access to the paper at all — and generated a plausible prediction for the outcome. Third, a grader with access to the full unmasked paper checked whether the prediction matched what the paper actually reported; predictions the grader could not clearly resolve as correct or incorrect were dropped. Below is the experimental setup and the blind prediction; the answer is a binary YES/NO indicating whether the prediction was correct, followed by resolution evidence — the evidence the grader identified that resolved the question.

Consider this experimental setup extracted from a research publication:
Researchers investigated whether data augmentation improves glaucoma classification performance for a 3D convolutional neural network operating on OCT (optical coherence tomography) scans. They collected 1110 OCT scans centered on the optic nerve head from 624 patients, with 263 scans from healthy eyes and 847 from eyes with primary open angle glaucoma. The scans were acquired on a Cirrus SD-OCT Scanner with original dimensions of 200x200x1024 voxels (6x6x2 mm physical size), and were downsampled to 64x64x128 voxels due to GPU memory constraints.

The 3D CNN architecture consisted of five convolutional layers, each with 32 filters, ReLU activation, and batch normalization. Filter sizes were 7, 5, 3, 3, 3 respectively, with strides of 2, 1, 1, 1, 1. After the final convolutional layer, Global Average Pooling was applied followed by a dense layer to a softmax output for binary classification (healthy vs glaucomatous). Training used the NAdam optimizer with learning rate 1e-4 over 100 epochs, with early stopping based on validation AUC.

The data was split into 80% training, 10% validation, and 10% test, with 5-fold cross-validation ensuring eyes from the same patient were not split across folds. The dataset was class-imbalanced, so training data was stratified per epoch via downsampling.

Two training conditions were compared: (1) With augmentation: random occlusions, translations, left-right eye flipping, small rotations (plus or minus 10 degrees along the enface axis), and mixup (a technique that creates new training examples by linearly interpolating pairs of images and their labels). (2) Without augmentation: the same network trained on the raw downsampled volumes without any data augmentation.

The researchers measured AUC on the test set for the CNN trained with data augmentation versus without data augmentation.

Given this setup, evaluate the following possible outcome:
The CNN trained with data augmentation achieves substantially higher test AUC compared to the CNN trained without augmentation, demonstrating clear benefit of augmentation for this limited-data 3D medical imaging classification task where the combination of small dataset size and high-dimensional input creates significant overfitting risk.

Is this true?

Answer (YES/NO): NO